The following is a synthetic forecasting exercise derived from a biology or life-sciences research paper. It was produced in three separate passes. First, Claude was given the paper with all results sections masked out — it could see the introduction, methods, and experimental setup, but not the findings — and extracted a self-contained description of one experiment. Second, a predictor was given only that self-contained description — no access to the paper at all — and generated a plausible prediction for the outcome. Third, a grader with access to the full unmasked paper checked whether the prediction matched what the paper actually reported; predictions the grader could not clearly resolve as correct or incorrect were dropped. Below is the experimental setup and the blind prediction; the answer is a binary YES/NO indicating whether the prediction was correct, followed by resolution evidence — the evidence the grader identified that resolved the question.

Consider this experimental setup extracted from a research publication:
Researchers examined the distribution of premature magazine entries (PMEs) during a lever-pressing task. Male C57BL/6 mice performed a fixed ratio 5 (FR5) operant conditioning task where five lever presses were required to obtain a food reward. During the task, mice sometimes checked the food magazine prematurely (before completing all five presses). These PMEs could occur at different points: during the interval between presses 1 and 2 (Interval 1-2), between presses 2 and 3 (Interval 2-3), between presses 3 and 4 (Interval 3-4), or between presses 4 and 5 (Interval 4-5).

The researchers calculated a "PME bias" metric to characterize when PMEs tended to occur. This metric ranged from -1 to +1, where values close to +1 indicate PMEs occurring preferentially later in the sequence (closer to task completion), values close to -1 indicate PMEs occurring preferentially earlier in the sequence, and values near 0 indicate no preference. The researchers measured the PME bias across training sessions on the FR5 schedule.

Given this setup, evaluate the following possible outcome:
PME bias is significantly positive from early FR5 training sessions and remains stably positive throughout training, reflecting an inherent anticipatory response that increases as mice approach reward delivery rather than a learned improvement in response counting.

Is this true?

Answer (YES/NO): NO